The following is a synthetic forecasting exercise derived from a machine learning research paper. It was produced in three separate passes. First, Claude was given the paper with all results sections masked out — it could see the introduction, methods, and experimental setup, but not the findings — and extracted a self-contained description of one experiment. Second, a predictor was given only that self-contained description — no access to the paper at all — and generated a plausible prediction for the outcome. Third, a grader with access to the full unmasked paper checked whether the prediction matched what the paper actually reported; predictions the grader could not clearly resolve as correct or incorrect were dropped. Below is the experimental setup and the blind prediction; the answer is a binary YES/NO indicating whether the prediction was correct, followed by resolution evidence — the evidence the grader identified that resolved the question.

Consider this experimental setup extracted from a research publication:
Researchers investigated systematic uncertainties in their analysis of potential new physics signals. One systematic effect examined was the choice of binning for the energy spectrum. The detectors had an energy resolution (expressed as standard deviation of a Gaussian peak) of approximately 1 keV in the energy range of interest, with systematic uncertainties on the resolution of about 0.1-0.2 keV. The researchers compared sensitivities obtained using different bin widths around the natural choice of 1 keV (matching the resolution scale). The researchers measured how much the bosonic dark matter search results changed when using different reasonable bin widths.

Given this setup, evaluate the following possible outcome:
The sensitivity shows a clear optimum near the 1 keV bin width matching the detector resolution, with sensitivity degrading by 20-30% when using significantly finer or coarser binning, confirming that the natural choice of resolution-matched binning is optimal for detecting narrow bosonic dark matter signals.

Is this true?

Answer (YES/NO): NO